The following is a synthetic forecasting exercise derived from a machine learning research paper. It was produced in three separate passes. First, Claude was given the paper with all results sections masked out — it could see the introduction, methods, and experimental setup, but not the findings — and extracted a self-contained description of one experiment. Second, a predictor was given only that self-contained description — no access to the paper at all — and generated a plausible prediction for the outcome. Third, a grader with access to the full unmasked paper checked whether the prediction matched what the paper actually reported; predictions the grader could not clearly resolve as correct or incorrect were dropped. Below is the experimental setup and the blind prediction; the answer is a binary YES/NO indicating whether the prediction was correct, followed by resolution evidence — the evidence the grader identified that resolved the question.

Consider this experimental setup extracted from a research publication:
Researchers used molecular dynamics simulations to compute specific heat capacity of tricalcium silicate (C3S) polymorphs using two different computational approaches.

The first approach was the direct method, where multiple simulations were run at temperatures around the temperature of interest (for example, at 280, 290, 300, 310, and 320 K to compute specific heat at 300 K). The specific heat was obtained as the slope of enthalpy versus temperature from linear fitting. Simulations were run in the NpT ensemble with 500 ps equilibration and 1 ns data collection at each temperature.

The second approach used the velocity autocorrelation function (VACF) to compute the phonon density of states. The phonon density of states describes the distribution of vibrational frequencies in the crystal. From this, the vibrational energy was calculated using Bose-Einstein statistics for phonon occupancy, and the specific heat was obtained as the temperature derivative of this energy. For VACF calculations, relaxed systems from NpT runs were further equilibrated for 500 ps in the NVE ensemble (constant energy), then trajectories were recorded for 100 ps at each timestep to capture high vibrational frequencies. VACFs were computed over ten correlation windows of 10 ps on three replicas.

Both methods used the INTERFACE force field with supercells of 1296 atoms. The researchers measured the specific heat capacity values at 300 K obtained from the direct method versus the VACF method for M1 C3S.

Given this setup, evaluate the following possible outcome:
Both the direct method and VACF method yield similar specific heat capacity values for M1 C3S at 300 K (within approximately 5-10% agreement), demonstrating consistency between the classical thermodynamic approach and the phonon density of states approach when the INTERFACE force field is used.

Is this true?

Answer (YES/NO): NO